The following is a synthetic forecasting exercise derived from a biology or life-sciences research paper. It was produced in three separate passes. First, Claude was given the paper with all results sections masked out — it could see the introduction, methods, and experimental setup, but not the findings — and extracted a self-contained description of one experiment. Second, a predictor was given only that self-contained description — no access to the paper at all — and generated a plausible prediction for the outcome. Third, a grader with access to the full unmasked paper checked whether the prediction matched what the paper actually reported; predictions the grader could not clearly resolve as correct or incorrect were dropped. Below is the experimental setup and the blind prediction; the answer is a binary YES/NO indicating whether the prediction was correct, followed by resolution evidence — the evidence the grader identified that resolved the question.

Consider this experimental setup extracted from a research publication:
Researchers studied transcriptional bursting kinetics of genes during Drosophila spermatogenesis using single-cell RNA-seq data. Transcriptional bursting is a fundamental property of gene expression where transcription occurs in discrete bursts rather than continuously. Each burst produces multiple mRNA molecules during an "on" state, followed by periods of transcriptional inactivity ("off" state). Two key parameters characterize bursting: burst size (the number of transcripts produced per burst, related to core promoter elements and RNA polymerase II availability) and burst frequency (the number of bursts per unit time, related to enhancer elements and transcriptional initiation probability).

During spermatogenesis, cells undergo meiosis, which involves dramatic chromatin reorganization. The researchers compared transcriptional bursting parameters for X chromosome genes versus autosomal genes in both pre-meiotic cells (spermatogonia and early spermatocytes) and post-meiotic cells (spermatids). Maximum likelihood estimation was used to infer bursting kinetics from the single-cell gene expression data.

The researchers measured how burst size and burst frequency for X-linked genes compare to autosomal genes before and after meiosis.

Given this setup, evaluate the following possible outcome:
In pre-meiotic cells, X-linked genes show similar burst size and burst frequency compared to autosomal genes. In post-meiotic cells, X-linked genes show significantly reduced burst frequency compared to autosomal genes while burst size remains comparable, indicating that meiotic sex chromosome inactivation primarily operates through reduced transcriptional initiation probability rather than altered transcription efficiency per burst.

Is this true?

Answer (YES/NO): NO